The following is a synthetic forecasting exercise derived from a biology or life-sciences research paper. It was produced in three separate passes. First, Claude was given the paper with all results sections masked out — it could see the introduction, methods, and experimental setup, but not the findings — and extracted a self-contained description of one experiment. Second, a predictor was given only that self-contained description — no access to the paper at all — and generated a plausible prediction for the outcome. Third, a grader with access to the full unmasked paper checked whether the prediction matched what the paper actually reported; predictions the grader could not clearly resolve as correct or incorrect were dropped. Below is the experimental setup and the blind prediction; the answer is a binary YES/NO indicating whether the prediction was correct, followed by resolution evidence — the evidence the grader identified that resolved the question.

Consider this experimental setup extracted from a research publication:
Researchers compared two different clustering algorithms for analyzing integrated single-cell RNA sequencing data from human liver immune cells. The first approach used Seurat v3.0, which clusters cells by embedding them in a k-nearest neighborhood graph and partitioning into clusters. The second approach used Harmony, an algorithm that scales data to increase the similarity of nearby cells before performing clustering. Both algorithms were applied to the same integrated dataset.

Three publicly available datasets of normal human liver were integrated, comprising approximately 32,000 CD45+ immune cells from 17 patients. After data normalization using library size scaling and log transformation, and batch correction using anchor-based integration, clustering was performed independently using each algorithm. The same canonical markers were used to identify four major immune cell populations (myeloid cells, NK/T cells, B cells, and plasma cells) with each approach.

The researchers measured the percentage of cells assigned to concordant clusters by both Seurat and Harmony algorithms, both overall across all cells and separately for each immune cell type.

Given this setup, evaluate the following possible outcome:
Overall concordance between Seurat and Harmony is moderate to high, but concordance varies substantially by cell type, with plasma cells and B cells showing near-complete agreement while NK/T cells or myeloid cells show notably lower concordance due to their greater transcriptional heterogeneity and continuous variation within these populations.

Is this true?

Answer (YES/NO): NO